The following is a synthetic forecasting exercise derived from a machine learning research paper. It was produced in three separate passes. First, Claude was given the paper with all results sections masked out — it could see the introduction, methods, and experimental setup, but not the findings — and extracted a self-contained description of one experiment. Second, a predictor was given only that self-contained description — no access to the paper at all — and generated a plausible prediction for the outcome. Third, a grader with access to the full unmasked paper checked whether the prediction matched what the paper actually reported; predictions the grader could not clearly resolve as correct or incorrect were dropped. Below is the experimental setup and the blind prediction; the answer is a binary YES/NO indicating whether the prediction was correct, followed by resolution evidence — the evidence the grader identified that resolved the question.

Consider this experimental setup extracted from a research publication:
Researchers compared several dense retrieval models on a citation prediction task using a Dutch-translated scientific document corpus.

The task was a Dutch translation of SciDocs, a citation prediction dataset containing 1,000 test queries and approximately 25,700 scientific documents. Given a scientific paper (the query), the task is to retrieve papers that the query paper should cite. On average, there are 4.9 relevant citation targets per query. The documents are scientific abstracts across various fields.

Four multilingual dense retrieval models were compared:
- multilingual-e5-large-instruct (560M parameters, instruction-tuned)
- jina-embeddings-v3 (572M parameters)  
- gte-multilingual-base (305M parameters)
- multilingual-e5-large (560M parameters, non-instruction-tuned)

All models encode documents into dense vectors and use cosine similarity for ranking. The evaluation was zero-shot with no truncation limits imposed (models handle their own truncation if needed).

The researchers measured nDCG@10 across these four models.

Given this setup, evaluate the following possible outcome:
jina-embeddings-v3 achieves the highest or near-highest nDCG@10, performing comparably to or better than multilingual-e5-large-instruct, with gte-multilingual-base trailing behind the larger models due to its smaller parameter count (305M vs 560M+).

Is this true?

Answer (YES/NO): NO